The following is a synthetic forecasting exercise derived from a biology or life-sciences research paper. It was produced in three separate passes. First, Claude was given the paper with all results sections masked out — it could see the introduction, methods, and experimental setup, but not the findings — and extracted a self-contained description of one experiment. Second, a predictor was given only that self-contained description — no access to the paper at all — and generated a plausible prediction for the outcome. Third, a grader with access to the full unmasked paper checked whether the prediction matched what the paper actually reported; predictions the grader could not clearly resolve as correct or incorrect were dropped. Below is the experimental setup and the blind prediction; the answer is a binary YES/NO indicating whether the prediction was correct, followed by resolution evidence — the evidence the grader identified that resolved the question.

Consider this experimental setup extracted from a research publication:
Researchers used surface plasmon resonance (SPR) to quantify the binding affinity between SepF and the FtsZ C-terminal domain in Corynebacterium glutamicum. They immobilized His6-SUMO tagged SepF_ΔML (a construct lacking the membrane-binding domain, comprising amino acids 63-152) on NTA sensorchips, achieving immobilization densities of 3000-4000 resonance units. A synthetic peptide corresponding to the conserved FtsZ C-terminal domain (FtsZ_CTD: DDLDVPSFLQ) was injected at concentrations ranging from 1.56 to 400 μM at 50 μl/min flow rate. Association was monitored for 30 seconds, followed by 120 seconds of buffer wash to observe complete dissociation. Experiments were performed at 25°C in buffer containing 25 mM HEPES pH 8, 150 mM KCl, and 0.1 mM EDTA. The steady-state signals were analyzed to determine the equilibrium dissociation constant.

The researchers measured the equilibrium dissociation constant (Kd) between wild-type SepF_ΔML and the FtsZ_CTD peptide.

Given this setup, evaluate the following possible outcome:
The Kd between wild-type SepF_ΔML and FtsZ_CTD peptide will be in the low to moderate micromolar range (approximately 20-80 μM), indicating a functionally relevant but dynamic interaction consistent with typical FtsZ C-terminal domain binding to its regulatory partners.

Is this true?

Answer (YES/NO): NO